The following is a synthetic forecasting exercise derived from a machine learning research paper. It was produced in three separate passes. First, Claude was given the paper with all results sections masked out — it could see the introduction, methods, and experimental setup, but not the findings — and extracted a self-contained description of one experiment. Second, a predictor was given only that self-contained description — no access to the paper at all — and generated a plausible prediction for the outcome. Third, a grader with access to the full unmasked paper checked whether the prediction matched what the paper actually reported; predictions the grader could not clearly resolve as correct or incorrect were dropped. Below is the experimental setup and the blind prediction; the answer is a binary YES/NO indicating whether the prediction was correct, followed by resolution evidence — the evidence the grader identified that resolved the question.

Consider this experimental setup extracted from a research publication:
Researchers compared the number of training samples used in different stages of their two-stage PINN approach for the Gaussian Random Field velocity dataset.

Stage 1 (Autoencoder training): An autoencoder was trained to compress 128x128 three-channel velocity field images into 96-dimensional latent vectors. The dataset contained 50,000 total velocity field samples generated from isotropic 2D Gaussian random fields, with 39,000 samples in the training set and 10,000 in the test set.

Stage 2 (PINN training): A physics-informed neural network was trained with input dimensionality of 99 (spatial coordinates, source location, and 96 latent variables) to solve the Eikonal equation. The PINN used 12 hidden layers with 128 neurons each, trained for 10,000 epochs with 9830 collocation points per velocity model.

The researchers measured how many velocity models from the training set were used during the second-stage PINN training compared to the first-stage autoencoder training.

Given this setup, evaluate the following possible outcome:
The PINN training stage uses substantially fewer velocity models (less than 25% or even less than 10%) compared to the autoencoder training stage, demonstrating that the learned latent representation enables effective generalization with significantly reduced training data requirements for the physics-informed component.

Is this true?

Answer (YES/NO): YES